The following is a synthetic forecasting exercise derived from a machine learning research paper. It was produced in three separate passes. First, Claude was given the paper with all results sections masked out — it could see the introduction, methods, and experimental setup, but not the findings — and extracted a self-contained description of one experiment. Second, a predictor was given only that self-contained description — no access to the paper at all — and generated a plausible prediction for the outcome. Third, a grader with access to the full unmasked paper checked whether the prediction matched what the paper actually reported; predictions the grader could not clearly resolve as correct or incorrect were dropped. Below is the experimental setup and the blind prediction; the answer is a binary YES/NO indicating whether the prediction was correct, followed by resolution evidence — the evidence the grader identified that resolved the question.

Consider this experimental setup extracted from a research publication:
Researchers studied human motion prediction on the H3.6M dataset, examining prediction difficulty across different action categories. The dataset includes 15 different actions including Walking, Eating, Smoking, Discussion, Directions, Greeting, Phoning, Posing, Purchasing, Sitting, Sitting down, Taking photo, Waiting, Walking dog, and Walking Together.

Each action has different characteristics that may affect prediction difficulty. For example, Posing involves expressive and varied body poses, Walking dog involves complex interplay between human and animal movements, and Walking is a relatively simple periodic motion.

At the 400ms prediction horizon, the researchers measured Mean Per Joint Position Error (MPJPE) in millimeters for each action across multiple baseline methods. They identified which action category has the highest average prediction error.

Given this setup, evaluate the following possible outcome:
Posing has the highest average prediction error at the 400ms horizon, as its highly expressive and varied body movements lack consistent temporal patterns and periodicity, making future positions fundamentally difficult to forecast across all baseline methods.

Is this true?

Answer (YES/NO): NO